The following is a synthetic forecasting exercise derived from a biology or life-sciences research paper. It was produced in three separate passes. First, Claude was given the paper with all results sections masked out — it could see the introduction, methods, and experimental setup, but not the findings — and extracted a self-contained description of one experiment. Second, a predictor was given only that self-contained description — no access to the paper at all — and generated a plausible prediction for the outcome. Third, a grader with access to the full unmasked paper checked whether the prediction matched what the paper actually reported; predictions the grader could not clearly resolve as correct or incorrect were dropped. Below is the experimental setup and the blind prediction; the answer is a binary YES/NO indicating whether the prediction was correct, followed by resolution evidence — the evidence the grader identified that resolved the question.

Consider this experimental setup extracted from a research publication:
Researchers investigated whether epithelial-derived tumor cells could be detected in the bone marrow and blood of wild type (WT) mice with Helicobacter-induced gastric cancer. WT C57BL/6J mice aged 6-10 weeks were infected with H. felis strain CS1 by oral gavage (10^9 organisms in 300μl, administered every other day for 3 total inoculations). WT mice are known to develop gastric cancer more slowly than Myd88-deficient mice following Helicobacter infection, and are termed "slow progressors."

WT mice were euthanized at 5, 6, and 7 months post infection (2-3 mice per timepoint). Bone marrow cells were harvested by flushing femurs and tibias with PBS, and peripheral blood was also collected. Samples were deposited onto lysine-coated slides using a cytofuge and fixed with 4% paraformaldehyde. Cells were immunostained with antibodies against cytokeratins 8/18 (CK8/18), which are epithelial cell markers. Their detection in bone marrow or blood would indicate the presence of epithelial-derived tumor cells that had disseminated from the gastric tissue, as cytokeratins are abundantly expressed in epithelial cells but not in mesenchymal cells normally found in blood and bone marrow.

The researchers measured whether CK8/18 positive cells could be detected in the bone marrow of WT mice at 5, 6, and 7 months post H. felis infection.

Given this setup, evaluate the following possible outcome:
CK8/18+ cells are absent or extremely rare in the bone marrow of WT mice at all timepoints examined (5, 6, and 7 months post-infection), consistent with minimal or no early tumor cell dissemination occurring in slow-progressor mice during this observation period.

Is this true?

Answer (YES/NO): YES